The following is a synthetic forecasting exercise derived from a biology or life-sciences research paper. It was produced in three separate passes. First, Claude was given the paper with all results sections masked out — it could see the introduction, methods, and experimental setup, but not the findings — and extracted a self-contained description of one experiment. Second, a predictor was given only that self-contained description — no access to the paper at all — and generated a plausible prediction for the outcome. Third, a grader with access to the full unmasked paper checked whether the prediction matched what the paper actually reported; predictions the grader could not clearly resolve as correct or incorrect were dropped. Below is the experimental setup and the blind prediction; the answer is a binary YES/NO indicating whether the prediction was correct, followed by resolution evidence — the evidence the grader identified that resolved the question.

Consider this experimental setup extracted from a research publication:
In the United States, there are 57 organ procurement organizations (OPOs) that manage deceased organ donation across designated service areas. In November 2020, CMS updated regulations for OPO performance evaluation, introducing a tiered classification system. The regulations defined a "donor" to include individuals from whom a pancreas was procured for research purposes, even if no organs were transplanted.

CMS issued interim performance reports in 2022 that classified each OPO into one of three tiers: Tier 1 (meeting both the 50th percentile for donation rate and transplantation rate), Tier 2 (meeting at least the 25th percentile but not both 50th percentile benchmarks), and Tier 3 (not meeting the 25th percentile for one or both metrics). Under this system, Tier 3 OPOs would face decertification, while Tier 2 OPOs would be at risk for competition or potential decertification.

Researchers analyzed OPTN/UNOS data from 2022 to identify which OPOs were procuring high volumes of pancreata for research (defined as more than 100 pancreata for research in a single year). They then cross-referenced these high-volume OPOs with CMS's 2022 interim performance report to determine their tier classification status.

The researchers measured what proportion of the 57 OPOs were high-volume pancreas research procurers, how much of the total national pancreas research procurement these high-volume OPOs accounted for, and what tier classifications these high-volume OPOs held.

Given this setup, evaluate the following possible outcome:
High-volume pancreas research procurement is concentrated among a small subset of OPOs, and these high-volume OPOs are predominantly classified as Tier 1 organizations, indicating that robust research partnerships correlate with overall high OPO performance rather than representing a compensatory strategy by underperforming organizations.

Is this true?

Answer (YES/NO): NO